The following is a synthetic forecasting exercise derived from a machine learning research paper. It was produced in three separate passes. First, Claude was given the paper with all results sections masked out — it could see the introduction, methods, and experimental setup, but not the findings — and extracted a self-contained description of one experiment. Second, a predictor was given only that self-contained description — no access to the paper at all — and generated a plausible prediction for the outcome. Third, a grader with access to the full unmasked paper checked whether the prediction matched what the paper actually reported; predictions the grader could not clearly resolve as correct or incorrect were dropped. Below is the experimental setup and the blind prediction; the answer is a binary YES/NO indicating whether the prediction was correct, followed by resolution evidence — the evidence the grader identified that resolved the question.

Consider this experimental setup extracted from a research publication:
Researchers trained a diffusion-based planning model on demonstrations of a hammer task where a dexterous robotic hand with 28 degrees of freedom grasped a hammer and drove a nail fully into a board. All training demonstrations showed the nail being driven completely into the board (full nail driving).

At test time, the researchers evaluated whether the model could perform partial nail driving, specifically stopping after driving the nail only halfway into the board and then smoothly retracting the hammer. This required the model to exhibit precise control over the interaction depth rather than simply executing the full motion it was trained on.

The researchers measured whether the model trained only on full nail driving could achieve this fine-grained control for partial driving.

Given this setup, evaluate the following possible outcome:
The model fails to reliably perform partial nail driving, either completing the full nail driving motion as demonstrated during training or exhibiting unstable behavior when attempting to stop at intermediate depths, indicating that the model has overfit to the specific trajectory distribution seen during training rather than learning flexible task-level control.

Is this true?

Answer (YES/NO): NO